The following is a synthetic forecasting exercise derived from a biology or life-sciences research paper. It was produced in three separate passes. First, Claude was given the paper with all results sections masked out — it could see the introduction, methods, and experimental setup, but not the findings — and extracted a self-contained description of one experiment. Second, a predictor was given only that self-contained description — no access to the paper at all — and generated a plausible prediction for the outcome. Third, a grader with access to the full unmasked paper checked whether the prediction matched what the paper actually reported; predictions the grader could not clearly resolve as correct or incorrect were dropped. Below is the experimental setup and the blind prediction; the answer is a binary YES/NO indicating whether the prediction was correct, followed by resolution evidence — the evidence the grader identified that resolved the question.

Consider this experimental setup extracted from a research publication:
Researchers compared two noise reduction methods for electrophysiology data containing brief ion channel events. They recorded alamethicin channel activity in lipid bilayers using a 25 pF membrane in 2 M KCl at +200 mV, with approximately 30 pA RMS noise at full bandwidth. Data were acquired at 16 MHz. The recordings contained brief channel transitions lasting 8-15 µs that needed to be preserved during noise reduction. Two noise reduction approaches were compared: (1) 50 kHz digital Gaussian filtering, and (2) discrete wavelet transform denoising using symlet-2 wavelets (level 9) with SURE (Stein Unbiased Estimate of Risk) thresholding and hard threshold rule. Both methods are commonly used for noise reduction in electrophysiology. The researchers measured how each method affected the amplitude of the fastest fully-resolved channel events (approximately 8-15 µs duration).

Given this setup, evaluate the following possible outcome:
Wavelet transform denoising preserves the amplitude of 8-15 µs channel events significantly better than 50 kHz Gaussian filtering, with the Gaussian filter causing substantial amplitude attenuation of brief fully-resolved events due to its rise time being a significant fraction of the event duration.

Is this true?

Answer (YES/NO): YES